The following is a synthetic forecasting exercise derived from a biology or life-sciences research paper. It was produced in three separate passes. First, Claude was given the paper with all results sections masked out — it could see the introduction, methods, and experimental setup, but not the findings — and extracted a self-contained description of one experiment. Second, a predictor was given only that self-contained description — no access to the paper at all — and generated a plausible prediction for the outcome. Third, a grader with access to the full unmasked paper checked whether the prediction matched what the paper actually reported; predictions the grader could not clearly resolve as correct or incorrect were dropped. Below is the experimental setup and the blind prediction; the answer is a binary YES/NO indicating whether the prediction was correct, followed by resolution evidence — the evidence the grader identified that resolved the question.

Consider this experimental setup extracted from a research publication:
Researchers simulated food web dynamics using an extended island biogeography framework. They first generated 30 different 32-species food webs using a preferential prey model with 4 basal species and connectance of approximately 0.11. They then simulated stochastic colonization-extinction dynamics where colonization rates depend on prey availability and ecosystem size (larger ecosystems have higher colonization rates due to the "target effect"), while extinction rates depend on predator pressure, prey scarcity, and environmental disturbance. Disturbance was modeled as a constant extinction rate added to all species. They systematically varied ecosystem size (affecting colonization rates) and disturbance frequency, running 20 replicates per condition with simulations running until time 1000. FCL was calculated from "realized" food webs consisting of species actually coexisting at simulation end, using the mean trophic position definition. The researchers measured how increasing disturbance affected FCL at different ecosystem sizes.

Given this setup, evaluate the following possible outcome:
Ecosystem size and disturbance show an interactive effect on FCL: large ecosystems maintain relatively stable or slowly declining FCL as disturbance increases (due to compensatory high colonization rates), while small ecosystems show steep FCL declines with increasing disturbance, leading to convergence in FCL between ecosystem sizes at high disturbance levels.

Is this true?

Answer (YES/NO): NO